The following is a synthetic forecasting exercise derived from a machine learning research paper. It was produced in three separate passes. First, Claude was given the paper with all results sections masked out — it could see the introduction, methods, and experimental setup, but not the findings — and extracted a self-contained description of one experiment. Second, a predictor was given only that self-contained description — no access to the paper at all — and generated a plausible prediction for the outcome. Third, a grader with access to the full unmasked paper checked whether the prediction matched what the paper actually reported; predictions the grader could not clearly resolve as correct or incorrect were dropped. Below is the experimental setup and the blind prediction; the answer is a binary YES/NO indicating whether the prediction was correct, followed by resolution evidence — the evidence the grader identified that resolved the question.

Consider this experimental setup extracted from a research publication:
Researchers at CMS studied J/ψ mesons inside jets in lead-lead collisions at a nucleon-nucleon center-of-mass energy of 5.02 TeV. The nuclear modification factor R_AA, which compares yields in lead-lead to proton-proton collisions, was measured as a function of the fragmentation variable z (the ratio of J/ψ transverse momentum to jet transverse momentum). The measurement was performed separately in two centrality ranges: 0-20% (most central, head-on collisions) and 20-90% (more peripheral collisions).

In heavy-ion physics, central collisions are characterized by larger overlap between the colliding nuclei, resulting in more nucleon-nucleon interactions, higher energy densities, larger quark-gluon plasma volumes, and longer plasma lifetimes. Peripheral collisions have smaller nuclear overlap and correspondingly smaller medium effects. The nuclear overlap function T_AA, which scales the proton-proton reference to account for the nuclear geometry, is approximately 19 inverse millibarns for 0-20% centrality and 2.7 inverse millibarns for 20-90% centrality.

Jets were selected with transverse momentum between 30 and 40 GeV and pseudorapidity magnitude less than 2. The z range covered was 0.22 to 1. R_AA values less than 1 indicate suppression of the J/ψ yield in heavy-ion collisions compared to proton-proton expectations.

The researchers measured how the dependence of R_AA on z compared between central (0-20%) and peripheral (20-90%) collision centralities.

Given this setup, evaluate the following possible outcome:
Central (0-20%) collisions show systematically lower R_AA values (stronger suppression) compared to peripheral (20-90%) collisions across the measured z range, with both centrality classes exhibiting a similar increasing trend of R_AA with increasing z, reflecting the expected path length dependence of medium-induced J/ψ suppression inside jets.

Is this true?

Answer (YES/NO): NO